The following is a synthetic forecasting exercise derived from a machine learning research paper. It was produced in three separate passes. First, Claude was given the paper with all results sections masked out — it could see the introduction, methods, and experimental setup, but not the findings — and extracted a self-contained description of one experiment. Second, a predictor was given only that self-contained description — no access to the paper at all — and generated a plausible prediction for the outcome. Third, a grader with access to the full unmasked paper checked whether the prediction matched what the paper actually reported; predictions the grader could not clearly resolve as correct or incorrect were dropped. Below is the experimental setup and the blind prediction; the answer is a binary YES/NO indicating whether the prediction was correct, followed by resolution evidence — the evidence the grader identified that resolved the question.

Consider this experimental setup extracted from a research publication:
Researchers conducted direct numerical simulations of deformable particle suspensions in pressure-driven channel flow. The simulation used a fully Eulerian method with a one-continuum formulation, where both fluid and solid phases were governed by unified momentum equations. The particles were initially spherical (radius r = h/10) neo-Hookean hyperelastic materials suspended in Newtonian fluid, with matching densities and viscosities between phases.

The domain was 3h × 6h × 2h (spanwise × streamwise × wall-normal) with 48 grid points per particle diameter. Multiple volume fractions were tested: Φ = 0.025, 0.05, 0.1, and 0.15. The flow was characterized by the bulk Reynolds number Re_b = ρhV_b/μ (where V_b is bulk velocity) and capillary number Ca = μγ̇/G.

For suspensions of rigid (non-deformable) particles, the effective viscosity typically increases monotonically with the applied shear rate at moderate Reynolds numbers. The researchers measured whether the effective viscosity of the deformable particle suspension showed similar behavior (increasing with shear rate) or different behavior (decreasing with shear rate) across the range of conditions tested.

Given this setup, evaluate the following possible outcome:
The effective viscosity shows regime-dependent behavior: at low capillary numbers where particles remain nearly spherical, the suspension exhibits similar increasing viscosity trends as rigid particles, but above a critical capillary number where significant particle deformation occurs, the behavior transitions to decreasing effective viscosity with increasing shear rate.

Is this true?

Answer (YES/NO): NO